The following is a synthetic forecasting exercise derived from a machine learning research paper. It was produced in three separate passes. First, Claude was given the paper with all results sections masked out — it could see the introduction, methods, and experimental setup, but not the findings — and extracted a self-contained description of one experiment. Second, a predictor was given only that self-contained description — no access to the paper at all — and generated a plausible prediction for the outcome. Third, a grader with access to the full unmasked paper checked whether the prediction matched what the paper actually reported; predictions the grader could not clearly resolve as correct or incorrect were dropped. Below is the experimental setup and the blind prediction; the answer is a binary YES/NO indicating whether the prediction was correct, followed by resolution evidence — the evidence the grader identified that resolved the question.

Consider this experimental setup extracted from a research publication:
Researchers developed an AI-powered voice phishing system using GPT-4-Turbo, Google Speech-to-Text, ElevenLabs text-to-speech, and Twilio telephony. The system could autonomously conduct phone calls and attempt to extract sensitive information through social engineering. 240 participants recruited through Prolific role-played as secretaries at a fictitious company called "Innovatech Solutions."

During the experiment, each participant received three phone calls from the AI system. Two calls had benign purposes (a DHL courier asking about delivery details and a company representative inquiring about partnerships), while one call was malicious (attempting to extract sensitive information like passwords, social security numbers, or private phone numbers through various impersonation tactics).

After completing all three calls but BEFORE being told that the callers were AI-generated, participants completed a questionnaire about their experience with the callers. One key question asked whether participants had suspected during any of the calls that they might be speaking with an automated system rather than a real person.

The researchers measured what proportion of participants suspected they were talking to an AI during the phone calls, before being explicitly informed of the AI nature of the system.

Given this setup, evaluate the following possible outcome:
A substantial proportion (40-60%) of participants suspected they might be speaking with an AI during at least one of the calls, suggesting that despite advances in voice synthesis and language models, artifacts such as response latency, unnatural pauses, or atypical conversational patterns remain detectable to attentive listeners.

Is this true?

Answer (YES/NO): NO